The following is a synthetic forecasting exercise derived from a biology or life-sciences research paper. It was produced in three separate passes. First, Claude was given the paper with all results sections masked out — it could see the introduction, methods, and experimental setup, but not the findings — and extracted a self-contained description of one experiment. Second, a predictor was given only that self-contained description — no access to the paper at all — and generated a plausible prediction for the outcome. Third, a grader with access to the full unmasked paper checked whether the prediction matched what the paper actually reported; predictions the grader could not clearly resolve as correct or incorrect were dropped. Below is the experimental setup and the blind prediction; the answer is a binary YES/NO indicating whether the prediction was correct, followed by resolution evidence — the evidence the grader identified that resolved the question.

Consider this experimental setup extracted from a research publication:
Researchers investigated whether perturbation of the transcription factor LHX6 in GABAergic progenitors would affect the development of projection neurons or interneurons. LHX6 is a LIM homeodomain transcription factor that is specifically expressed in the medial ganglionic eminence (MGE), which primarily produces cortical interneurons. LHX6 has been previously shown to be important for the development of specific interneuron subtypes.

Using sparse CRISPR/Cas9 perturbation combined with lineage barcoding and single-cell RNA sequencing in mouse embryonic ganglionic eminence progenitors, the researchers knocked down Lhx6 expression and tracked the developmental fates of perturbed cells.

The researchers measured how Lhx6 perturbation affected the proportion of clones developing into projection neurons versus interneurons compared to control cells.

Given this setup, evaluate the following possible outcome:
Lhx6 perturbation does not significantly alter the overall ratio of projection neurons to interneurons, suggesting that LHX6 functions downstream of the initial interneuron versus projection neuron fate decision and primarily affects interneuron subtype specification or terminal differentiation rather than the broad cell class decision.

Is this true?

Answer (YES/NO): NO